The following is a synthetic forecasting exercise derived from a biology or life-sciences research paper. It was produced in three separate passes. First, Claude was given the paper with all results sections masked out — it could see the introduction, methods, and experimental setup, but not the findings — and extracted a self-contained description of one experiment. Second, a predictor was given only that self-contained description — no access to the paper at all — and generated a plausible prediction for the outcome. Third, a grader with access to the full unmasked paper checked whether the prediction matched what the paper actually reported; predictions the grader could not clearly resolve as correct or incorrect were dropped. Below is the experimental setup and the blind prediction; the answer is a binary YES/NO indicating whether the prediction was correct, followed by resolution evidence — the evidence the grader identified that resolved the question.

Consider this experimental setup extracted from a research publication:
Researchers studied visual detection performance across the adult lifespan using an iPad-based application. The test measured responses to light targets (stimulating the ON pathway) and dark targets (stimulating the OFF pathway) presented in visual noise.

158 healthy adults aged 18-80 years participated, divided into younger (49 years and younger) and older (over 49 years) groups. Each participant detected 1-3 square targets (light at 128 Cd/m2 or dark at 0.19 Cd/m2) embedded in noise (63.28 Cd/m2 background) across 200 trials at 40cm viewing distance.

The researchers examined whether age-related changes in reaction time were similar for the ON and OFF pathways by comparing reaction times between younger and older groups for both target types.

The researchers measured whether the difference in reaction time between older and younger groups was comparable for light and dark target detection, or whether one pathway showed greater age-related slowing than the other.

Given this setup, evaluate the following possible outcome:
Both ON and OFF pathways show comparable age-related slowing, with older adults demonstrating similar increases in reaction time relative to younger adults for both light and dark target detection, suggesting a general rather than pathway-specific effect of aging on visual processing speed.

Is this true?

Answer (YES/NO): YES